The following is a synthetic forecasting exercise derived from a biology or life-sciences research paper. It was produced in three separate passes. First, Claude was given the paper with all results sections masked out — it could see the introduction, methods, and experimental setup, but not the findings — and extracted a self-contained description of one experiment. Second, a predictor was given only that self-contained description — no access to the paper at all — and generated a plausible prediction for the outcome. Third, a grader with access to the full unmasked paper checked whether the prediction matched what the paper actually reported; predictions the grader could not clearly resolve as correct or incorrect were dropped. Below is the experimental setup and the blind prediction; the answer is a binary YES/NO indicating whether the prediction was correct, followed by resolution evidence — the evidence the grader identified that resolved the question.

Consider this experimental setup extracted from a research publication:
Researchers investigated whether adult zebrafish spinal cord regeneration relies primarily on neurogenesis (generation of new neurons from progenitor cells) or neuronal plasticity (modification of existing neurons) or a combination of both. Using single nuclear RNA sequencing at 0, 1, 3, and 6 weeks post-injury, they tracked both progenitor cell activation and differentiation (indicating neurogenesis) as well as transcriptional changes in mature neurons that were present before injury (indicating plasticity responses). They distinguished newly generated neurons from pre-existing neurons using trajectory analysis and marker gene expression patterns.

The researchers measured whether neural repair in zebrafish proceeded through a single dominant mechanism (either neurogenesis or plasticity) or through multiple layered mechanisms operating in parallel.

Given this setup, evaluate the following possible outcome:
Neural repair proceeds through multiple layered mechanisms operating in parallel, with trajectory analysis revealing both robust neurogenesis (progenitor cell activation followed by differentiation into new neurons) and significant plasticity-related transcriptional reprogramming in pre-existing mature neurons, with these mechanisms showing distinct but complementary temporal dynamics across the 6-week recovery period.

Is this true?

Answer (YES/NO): YES